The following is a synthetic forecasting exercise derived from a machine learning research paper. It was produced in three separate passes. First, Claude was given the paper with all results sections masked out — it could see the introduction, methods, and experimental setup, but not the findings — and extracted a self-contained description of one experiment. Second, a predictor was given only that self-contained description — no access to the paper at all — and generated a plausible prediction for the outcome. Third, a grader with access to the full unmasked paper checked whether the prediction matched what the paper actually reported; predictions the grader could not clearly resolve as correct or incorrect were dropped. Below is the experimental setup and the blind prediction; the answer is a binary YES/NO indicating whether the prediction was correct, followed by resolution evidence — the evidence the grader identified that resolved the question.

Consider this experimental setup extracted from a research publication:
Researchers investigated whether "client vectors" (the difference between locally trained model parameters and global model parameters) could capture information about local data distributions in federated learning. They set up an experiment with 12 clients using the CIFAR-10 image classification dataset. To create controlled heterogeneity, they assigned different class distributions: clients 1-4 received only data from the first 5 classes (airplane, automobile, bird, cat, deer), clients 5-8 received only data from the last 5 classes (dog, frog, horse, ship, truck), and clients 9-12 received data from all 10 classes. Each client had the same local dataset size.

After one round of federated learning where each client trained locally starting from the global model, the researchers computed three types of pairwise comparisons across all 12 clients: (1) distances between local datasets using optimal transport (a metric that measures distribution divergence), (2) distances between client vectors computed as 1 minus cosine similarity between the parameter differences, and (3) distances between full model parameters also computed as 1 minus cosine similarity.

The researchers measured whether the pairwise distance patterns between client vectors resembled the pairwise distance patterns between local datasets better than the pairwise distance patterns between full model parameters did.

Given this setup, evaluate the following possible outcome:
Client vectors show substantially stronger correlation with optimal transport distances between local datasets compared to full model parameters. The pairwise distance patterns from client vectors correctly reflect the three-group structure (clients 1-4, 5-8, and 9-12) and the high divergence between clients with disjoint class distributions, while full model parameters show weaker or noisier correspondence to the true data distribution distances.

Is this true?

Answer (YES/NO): YES